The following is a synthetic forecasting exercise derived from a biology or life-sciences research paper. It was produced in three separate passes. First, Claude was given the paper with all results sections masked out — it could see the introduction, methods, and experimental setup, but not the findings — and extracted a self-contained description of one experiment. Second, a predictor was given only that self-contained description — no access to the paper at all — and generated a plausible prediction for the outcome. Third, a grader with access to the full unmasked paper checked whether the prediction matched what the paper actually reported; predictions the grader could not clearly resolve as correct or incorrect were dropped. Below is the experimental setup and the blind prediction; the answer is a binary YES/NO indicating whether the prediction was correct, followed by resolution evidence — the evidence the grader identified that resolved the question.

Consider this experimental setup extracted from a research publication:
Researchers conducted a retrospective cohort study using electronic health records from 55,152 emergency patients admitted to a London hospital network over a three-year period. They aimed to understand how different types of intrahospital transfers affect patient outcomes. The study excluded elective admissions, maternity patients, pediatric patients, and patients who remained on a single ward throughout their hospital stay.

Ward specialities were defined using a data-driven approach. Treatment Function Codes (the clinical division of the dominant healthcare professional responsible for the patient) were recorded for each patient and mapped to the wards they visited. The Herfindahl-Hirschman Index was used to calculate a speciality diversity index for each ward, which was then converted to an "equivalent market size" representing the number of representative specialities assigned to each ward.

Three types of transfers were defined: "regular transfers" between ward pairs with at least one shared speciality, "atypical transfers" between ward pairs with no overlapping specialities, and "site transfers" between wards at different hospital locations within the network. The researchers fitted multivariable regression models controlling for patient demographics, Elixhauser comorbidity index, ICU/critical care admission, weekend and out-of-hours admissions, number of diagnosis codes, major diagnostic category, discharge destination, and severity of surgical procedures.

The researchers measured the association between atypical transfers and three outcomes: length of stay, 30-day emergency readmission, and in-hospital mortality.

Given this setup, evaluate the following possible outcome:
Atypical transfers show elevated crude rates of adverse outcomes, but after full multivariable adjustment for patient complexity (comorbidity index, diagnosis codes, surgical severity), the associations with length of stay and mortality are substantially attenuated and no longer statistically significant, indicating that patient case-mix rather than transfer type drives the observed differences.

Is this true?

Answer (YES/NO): NO